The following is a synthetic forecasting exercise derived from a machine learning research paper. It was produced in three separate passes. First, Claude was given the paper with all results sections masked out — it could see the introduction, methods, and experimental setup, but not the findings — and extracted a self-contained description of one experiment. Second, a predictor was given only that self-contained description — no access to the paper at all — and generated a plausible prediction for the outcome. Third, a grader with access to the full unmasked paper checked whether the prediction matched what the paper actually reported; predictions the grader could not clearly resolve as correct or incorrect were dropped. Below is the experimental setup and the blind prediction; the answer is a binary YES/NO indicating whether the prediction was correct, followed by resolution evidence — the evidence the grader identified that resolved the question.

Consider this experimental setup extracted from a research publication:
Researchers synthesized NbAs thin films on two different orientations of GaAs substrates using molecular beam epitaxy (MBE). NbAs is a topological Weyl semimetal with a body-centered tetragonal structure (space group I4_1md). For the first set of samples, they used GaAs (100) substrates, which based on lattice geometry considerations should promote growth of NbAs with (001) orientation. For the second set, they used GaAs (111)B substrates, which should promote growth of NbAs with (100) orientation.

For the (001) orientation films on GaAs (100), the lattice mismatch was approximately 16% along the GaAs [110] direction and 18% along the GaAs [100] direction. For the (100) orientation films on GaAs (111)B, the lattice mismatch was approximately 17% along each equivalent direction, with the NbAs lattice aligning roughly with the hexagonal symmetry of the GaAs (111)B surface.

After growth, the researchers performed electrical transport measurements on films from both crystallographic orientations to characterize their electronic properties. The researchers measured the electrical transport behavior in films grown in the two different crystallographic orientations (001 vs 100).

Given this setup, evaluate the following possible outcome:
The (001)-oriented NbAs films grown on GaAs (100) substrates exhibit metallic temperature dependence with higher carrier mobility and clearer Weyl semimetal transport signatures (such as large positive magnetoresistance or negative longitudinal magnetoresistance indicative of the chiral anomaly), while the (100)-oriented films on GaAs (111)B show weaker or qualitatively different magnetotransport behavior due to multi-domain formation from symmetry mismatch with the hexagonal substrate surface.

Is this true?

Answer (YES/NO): NO